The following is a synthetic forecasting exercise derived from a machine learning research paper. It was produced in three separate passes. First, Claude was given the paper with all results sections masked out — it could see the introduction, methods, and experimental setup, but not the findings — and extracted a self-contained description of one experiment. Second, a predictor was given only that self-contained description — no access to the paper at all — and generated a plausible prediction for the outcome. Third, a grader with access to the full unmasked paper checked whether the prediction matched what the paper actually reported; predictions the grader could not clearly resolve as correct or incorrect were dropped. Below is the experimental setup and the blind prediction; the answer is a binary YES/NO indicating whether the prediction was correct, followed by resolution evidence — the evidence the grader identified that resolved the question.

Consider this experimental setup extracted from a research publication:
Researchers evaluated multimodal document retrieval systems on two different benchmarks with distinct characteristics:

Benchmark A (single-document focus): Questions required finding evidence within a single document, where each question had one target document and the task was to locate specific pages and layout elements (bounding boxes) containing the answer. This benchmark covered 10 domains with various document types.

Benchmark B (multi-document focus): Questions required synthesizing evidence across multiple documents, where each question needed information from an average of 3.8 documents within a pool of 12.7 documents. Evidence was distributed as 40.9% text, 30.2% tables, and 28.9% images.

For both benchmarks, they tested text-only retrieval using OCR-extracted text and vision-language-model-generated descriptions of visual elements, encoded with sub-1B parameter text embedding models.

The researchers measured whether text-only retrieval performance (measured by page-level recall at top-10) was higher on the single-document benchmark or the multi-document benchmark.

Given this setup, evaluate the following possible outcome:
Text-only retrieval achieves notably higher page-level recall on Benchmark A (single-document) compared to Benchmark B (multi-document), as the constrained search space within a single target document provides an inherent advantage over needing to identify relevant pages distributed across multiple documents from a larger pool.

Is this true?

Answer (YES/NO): YES